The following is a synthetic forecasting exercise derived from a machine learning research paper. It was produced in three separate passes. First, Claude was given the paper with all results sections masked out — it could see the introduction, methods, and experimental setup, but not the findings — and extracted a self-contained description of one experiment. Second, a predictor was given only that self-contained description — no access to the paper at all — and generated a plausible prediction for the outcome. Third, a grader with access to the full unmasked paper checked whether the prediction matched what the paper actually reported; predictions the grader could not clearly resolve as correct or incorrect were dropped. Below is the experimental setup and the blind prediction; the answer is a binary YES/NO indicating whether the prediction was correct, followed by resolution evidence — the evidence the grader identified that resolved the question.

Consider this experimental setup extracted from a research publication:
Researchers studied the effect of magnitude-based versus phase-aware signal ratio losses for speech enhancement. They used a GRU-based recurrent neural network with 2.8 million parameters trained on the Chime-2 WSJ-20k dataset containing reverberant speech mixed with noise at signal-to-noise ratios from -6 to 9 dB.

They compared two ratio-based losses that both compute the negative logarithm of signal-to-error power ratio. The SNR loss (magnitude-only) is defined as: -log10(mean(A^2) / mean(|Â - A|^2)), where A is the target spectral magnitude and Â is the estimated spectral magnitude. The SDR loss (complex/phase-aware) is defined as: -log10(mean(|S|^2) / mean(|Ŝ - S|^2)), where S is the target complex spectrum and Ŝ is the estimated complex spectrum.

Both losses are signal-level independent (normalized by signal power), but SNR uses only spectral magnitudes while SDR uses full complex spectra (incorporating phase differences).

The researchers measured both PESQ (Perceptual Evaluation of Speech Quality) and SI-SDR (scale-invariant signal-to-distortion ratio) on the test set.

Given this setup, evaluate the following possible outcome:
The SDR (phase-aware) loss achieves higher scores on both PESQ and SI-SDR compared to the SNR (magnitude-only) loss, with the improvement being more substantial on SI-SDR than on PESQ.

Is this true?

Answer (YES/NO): NO